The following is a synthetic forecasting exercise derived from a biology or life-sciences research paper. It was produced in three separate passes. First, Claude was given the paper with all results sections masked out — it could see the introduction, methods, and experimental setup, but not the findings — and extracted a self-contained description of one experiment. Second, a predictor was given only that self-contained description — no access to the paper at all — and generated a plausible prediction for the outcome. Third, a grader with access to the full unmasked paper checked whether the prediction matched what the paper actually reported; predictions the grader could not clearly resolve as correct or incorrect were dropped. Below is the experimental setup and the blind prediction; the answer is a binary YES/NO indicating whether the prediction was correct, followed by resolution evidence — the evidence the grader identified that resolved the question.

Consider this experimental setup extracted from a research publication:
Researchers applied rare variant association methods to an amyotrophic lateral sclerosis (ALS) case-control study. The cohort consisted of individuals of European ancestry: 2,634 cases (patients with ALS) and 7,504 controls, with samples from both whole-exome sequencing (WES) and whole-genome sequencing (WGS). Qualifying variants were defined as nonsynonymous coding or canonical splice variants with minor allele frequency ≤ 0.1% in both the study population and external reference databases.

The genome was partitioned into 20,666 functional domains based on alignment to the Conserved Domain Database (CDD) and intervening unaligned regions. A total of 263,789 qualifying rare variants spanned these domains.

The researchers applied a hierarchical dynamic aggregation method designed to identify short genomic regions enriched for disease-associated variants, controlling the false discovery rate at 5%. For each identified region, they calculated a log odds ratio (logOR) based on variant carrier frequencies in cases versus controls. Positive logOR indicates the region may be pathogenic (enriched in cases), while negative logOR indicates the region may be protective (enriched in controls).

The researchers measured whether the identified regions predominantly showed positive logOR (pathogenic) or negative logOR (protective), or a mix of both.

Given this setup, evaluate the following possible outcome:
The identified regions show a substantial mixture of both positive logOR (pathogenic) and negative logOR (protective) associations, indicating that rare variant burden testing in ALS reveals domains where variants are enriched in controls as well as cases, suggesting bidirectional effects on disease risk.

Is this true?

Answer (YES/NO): NO